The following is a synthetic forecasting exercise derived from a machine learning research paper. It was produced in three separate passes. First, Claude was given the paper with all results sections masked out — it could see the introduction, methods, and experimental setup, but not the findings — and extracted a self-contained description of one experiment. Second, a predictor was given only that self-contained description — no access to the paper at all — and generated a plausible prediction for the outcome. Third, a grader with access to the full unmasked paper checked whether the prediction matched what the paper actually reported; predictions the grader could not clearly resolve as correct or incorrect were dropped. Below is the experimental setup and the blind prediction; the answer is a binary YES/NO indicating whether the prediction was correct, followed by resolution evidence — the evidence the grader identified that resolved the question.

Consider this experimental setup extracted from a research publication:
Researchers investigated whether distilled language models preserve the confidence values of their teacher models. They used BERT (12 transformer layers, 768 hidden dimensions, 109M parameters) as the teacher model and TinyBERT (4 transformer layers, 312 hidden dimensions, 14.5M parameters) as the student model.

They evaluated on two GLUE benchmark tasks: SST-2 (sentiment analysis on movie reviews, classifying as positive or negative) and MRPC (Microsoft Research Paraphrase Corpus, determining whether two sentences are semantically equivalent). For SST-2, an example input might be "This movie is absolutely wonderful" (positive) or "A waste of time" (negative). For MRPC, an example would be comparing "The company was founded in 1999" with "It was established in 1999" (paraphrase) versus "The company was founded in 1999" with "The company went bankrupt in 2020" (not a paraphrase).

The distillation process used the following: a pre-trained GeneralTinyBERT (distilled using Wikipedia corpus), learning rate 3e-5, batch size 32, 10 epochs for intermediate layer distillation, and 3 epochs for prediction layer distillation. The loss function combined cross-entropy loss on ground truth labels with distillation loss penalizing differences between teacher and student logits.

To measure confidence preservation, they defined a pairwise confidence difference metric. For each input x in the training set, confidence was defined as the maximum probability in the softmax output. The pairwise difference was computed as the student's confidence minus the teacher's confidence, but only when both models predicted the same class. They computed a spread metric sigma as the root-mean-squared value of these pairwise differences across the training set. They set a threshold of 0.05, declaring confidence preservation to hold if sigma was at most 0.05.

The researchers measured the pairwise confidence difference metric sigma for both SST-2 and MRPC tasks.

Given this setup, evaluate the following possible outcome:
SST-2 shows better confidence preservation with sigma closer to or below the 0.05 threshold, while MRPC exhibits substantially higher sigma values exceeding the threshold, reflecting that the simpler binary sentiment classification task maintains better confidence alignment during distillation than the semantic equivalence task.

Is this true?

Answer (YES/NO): NO